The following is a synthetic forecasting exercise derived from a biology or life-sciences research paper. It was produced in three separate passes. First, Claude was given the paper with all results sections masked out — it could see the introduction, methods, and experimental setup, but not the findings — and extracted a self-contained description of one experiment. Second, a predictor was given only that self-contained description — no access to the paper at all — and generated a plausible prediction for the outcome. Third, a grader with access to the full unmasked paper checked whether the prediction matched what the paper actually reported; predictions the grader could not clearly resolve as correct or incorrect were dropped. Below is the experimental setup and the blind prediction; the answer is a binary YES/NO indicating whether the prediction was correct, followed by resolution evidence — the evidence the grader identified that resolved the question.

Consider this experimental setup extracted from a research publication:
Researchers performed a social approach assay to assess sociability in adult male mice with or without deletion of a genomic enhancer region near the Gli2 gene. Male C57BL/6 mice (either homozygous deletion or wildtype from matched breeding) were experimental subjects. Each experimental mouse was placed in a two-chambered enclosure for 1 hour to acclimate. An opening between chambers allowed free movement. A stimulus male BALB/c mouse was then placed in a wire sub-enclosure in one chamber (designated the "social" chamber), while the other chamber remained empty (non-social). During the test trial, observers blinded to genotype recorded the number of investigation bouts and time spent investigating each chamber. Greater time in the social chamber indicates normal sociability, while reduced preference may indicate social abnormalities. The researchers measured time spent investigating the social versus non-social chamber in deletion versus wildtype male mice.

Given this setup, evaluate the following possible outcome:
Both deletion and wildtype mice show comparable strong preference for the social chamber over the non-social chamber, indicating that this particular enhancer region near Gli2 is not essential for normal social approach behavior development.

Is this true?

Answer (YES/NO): NO